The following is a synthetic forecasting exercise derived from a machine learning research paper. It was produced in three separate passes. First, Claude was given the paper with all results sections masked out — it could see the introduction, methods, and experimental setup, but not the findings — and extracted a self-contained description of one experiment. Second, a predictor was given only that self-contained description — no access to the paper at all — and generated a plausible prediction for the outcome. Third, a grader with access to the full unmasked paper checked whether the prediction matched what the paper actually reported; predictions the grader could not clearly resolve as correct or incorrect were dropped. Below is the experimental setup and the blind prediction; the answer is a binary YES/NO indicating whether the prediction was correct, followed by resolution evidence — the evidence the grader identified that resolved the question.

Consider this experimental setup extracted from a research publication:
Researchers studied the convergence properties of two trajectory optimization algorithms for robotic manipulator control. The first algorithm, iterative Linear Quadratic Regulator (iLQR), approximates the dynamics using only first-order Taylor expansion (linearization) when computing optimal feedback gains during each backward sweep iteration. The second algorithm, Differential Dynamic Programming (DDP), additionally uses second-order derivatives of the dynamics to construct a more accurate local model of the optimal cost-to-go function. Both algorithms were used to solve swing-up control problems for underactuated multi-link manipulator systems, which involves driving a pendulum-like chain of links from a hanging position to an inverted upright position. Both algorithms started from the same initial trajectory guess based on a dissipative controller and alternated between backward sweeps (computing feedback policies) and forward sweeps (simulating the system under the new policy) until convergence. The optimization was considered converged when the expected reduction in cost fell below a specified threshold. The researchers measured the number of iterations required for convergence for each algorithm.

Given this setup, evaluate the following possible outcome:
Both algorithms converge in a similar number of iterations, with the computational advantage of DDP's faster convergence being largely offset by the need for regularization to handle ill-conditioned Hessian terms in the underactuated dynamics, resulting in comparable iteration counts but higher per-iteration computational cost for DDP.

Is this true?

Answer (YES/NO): NO